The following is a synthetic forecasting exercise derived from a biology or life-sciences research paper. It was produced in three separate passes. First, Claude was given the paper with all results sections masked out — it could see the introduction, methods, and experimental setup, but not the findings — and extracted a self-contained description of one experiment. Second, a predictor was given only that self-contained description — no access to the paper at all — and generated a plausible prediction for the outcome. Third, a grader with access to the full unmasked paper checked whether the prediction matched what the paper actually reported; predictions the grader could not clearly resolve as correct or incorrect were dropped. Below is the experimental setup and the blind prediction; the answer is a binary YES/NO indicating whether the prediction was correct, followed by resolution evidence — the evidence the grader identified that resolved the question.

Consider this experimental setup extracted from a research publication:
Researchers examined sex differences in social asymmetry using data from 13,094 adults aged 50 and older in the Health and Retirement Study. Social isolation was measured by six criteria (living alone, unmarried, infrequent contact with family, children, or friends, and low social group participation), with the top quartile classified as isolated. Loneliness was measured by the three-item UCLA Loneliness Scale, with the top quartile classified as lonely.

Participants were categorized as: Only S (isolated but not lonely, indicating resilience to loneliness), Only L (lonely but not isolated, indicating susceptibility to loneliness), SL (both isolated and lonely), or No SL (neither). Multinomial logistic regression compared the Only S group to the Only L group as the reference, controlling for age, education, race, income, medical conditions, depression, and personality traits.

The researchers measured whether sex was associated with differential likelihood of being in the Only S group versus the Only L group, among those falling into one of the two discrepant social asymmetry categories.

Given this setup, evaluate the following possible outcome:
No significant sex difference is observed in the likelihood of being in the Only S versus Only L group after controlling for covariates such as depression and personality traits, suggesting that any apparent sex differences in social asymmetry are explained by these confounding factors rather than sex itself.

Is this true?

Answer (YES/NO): NO